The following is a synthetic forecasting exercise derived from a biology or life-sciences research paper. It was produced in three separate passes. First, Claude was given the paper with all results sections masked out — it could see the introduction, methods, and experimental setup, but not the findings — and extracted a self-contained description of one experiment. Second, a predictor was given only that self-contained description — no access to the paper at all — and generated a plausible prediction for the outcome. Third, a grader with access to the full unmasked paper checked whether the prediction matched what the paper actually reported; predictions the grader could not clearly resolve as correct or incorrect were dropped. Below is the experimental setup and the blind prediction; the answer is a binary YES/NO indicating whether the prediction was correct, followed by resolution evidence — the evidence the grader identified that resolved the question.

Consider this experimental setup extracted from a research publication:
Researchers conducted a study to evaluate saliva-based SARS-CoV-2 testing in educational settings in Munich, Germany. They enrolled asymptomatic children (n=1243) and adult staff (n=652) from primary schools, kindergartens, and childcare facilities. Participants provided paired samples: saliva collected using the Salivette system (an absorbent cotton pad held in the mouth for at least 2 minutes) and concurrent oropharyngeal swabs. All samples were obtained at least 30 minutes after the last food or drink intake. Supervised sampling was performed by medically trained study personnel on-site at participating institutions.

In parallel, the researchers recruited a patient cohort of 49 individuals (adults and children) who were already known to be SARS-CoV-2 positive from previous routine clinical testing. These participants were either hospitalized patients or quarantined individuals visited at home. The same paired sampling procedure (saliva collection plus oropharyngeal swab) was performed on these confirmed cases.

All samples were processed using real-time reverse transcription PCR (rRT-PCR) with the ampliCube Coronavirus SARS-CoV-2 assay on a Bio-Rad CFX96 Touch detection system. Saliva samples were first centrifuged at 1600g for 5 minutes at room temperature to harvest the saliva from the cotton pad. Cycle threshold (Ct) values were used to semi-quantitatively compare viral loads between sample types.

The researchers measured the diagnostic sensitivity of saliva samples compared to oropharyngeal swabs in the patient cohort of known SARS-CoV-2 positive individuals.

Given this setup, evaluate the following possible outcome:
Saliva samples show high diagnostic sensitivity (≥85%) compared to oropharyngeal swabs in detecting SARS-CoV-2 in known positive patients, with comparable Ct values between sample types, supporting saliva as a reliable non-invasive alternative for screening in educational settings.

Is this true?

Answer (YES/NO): NO